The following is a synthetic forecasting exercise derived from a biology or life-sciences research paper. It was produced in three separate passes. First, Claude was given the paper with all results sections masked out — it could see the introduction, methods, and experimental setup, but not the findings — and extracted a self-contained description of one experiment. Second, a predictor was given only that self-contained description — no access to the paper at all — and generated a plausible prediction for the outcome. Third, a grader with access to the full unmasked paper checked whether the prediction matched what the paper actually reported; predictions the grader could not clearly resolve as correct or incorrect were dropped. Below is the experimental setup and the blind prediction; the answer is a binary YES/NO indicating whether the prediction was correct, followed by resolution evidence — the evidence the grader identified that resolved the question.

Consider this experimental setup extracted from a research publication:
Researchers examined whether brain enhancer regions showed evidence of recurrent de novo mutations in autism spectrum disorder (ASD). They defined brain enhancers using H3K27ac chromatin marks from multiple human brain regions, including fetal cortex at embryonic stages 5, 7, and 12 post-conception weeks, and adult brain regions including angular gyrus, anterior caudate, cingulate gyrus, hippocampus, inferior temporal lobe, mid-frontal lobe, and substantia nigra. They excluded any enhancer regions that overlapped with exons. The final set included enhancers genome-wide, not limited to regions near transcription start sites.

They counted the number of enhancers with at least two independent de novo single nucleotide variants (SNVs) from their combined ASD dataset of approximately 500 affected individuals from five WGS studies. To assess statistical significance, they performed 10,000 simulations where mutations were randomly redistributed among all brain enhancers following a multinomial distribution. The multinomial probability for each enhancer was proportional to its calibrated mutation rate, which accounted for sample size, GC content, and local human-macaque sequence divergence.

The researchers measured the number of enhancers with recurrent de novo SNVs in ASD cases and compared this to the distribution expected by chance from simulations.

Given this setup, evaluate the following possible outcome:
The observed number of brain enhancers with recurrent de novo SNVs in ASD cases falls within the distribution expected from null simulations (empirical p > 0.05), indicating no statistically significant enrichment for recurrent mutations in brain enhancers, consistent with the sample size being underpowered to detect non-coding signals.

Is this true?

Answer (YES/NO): NO